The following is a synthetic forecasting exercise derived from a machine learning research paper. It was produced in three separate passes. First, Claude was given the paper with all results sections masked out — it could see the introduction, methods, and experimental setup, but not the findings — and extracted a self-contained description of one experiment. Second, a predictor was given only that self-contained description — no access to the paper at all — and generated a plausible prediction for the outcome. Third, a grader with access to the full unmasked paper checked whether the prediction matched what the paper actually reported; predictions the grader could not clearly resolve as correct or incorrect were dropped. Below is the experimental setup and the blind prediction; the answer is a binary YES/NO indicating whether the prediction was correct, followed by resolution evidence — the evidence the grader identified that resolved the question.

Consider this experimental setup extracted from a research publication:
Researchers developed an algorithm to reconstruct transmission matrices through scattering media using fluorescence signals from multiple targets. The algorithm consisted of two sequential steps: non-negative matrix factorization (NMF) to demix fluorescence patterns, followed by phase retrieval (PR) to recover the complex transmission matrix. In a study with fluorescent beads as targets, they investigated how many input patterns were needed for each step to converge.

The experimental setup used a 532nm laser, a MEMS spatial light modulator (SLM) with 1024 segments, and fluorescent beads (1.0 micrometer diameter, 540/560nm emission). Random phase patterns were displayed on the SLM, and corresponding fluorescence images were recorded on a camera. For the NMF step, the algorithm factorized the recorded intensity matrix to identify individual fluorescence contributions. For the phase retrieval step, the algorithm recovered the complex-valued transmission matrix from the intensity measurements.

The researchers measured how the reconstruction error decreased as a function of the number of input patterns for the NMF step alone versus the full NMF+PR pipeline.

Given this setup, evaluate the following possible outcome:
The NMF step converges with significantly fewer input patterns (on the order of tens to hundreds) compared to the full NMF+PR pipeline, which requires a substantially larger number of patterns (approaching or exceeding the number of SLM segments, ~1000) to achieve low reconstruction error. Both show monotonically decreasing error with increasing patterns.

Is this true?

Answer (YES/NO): NO